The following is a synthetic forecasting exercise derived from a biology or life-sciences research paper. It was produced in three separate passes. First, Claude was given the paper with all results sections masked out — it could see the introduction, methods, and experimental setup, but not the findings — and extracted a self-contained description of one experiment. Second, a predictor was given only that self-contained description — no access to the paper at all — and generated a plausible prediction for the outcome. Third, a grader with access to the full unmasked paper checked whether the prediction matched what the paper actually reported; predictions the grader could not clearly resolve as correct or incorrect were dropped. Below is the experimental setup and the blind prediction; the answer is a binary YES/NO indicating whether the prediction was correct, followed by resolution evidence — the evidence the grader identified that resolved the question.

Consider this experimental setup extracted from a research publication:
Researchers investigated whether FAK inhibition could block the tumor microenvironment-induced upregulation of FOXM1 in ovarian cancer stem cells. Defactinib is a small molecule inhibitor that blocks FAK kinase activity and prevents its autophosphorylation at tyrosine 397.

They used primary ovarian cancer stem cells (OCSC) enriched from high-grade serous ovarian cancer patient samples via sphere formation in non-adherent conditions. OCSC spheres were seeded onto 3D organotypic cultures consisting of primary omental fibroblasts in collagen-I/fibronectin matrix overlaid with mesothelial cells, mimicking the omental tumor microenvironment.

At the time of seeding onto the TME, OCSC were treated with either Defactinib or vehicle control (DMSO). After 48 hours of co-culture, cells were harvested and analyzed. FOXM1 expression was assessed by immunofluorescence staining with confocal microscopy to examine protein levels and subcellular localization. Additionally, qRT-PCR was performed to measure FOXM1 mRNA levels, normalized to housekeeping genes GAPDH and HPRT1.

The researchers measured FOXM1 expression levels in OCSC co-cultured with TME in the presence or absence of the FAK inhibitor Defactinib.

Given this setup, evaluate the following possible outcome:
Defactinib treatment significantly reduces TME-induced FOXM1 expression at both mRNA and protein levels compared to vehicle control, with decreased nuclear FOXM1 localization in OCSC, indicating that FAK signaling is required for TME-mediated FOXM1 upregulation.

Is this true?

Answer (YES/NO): NO